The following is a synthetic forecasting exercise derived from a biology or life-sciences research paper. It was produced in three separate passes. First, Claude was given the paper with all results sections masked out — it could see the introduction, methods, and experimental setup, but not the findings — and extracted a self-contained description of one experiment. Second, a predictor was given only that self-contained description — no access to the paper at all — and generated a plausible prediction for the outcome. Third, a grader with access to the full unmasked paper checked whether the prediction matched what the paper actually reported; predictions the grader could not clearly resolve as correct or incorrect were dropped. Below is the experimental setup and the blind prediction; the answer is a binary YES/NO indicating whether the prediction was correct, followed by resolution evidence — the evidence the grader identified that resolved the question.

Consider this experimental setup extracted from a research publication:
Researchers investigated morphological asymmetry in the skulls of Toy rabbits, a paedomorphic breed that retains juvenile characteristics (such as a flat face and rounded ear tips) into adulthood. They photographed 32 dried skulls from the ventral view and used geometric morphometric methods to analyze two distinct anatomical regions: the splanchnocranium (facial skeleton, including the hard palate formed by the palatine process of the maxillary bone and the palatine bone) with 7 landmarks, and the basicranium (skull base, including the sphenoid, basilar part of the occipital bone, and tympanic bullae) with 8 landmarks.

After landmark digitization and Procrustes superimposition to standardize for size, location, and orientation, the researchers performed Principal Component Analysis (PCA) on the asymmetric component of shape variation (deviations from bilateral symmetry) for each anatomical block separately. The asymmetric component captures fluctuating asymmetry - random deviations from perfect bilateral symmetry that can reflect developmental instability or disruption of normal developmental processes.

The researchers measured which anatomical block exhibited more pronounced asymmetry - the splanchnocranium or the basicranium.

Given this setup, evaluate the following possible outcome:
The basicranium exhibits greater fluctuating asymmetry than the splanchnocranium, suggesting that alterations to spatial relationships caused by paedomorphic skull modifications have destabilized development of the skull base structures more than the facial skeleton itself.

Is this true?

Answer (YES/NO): NO